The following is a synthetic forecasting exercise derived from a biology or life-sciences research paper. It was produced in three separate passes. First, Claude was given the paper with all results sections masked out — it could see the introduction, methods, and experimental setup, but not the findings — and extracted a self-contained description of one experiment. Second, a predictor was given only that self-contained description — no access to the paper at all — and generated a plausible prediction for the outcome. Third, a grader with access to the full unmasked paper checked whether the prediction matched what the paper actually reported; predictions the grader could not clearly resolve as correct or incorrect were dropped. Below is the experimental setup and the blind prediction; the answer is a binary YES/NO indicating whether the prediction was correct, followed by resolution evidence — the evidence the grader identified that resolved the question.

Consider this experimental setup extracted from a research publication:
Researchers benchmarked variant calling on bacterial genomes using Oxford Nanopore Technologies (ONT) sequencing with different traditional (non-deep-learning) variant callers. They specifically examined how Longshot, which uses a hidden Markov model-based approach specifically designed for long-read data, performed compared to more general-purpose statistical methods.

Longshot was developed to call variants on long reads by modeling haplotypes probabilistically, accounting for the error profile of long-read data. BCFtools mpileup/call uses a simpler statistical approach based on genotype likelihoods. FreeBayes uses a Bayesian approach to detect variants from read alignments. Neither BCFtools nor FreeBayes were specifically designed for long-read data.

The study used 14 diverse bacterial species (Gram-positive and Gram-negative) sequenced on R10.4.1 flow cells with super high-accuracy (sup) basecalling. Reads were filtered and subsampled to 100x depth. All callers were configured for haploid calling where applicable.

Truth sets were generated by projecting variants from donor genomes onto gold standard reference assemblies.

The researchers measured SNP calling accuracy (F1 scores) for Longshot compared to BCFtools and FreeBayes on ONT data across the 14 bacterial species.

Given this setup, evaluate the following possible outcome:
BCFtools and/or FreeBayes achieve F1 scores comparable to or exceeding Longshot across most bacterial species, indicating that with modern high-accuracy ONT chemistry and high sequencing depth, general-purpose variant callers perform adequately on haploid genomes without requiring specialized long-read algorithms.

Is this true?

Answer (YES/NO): YES